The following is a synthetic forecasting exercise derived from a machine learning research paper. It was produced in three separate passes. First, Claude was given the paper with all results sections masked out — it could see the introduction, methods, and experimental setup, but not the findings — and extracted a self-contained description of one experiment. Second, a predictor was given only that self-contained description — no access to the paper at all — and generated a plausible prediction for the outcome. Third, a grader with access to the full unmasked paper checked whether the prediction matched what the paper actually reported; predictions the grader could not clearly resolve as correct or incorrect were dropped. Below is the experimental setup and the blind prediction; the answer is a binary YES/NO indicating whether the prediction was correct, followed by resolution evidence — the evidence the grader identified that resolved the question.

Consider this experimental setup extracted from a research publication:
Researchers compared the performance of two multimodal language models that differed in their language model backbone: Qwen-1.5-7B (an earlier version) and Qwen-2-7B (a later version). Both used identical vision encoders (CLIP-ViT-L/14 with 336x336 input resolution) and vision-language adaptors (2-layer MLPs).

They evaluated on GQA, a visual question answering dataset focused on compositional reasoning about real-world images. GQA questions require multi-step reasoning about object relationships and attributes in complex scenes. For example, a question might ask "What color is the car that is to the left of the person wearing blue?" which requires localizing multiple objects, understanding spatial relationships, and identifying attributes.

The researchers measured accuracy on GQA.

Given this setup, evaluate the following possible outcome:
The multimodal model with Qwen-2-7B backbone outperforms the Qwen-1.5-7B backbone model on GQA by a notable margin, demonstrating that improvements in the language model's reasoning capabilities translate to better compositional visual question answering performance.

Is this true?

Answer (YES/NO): NO